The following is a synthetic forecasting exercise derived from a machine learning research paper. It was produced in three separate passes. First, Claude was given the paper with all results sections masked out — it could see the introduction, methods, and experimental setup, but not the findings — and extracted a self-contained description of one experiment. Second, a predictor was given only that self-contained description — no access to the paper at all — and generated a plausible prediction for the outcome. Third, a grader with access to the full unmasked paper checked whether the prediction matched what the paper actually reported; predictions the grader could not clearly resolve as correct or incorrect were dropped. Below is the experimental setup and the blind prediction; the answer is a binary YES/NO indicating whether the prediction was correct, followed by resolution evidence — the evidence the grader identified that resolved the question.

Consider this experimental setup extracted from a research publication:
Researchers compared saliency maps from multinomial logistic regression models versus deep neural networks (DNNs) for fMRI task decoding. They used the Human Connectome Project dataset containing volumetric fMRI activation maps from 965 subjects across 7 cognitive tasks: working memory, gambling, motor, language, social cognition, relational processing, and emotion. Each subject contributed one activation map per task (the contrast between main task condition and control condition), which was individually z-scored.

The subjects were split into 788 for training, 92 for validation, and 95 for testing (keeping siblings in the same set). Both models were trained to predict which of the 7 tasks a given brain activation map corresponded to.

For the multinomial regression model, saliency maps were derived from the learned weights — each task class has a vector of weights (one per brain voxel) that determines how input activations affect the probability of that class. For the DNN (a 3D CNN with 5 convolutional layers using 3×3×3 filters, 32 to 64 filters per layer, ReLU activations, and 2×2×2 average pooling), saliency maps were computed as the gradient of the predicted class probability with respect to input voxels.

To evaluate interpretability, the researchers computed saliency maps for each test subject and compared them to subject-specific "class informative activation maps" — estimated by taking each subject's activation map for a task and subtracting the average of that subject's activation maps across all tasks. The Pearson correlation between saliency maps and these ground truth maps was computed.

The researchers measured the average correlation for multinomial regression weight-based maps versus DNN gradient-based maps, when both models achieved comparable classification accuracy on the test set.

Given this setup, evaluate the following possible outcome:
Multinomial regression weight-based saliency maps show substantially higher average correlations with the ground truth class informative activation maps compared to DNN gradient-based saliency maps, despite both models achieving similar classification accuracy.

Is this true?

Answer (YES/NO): NO